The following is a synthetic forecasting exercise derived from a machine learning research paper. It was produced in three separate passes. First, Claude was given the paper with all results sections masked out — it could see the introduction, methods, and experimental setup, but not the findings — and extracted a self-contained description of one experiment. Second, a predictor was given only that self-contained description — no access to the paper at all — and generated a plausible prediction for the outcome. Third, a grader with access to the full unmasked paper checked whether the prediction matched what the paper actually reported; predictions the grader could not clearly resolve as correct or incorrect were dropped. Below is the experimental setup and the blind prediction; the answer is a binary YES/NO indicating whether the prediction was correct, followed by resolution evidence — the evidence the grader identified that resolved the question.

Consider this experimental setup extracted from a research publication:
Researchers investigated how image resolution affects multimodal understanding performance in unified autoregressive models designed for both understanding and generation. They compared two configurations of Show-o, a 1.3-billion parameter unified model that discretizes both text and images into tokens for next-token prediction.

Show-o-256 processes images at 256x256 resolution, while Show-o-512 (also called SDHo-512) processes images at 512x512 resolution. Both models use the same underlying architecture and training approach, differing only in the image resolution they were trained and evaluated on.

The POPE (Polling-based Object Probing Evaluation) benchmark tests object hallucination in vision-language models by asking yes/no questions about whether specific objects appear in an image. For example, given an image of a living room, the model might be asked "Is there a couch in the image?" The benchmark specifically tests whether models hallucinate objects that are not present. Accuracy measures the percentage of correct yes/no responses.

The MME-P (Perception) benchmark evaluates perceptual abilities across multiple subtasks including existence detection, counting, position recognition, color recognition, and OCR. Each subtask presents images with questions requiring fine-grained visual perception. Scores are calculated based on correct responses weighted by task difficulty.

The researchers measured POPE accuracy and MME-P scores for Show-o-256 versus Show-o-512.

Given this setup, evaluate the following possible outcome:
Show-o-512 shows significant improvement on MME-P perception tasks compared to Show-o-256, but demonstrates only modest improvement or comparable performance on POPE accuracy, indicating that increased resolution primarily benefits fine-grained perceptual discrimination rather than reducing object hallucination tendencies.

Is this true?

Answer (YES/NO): NO